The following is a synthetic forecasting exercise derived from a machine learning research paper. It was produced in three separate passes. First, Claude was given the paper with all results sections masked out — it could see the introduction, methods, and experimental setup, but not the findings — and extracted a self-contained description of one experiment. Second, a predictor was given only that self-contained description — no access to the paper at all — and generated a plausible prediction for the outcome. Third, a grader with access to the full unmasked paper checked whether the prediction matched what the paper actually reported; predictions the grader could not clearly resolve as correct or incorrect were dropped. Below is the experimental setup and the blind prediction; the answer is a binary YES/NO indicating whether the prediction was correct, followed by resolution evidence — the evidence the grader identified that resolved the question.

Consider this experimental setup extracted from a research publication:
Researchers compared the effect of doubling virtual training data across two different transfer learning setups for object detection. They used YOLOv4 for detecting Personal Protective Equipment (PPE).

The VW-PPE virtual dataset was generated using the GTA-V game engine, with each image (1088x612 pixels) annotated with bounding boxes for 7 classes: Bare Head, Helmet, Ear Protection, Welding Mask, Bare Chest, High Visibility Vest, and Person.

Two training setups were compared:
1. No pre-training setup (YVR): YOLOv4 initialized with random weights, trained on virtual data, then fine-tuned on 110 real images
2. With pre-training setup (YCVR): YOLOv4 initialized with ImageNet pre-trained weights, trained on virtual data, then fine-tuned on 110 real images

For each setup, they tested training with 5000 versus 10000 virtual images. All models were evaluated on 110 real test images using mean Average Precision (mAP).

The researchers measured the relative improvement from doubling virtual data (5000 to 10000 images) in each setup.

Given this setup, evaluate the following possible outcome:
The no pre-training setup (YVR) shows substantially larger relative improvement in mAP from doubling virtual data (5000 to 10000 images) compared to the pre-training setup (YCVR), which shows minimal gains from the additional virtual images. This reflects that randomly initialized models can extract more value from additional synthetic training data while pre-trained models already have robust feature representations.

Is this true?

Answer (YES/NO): YES